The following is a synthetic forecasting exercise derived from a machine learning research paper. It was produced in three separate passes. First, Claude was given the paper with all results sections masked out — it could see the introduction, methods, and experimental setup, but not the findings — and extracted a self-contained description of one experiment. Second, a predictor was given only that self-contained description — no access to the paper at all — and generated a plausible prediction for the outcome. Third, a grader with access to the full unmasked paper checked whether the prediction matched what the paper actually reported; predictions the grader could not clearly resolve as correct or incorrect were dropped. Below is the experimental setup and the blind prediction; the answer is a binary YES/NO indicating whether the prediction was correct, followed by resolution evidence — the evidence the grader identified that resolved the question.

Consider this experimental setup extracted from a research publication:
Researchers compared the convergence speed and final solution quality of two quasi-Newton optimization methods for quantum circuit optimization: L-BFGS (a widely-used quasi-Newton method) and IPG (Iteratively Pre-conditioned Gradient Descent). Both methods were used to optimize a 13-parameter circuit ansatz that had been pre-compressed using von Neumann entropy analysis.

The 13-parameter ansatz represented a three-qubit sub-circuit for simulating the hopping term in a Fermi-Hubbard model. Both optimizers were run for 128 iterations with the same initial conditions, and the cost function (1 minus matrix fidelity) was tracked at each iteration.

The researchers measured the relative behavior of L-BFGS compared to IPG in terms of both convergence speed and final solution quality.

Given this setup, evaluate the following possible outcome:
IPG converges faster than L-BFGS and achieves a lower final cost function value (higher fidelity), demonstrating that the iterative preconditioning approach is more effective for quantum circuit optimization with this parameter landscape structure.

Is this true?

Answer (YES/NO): NO